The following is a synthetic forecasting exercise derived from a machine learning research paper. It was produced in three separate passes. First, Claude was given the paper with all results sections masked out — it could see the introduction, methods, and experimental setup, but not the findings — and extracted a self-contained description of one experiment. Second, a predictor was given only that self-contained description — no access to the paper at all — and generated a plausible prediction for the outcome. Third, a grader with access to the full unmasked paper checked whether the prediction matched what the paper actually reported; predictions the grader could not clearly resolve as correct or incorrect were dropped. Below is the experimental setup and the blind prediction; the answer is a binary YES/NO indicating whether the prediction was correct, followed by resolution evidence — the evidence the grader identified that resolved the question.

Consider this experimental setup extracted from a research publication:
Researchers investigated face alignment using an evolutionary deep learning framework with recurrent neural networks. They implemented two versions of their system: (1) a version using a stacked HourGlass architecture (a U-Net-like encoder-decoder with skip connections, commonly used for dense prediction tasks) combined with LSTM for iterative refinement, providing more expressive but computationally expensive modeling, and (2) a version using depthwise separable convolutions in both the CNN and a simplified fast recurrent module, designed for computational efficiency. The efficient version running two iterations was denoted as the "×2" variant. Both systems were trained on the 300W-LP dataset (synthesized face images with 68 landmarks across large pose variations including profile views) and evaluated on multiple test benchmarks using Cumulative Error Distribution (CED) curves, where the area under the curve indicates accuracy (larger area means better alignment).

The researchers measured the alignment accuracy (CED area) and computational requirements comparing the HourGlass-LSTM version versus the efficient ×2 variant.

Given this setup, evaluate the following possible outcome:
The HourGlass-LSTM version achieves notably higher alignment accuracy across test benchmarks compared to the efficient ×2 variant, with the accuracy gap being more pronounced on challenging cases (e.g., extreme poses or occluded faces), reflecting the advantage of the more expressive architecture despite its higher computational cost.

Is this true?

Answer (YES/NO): NO